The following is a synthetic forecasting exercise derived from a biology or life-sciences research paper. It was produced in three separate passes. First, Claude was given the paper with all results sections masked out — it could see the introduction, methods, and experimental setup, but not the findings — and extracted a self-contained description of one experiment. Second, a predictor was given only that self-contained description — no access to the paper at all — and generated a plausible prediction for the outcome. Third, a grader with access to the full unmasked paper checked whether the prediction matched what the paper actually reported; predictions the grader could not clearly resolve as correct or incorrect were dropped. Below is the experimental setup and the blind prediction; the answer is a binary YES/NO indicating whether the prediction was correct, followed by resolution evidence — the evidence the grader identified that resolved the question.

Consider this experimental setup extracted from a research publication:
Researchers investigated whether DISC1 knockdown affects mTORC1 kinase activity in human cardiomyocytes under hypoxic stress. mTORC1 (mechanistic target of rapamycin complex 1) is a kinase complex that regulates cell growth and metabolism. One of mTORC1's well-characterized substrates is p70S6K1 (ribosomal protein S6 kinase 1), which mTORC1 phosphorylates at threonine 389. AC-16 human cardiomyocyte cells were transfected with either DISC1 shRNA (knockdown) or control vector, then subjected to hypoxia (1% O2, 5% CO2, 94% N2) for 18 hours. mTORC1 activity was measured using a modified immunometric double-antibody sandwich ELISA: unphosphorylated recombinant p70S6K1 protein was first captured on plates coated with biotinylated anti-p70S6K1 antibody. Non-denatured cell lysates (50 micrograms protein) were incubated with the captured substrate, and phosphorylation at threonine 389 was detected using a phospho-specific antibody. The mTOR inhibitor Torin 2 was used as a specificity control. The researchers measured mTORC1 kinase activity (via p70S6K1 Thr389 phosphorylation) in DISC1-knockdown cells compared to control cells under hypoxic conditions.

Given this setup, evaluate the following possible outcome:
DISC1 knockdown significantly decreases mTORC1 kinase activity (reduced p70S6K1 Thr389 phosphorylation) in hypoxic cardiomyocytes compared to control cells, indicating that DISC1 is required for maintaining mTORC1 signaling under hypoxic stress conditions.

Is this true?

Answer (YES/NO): YES